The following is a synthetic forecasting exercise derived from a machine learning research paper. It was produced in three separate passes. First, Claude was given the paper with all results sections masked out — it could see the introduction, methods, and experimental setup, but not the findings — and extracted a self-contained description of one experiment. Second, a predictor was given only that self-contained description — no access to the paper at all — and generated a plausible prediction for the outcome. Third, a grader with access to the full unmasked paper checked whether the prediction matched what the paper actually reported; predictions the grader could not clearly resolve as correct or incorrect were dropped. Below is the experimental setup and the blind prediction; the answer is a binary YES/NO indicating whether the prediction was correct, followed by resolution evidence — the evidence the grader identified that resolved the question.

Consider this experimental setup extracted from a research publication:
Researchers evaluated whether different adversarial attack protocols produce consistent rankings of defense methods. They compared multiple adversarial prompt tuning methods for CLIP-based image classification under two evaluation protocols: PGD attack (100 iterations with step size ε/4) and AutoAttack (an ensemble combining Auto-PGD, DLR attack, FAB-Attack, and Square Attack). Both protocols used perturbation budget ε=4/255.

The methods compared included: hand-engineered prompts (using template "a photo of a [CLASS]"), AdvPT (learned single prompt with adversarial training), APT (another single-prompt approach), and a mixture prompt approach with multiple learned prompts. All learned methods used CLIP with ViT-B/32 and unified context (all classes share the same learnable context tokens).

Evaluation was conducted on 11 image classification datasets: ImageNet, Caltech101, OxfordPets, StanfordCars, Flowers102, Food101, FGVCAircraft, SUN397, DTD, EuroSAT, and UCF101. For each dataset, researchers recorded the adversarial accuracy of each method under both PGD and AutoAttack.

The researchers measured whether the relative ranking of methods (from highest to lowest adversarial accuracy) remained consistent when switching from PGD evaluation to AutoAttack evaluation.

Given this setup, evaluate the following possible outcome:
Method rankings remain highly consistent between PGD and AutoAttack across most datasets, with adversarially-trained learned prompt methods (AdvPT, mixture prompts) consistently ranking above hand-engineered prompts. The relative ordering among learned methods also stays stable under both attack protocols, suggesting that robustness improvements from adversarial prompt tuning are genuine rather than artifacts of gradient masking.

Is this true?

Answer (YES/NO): YES